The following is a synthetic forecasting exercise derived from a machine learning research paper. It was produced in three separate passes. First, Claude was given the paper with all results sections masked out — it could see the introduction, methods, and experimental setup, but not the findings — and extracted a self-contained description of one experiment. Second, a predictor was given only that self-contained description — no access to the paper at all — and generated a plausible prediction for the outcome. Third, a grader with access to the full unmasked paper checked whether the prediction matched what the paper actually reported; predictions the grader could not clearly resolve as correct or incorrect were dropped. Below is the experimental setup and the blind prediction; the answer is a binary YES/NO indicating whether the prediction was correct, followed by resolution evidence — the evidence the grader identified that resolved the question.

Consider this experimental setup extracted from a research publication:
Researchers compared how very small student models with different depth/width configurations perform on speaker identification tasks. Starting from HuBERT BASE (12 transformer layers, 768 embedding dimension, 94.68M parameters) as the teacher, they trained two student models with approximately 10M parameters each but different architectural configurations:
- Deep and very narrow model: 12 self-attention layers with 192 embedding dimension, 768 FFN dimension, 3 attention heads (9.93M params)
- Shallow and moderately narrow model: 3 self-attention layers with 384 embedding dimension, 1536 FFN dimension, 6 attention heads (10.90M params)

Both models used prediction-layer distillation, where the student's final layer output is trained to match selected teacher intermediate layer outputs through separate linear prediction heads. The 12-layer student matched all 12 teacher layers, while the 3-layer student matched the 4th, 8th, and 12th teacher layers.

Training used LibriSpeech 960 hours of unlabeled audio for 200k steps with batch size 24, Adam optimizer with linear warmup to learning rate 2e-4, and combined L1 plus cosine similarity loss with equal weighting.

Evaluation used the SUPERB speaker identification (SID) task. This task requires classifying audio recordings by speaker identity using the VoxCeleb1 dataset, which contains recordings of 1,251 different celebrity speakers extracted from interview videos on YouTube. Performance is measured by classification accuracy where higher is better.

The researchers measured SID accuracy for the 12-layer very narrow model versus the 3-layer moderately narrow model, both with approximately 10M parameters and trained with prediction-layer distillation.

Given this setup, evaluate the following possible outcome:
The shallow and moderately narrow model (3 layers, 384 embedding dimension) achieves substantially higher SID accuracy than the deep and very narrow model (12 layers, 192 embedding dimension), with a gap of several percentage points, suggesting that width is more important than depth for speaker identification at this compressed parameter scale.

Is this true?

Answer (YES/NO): YES